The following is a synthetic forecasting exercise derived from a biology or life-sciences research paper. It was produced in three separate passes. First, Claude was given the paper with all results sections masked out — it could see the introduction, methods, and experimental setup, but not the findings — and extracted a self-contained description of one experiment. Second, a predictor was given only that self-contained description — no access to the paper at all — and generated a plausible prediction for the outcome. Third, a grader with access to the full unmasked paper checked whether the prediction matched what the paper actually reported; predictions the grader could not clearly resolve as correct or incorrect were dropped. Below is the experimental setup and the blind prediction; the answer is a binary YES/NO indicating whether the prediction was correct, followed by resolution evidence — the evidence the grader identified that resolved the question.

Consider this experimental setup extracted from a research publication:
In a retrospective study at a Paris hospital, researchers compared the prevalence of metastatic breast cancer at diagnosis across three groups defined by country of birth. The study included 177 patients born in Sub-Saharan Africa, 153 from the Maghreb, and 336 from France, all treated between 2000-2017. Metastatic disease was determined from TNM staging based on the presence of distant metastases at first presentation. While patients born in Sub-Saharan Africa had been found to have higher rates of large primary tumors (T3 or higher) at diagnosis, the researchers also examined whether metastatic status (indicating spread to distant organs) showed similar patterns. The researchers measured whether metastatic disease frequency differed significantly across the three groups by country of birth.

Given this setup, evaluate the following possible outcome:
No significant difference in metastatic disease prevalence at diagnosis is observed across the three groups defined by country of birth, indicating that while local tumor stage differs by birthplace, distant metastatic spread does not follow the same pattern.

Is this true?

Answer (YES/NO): YES